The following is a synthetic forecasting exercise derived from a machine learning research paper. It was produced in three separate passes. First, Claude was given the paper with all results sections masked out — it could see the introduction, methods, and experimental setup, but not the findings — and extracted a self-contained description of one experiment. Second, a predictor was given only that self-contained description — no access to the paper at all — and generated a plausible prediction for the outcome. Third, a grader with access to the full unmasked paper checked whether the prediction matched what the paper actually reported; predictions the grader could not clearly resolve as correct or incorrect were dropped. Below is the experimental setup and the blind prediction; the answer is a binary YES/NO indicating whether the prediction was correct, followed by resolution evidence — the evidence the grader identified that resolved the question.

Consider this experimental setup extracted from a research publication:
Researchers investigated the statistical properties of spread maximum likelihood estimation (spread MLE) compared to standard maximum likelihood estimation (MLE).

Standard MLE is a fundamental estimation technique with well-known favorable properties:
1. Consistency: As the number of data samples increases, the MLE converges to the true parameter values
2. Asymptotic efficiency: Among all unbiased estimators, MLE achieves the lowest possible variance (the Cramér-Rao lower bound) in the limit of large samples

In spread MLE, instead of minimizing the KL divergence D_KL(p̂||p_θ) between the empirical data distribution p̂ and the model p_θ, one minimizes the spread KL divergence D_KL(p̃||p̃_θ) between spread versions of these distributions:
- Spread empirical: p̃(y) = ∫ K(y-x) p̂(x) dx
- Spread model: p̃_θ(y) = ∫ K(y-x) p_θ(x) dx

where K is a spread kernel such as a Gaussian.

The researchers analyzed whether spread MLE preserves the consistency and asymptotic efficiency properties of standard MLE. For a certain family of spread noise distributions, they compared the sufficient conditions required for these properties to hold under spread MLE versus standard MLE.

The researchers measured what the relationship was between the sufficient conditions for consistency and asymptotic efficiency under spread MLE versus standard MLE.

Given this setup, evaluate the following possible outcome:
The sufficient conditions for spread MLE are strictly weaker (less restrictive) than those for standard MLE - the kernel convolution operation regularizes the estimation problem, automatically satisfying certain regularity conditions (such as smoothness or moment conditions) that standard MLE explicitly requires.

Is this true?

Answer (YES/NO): YES